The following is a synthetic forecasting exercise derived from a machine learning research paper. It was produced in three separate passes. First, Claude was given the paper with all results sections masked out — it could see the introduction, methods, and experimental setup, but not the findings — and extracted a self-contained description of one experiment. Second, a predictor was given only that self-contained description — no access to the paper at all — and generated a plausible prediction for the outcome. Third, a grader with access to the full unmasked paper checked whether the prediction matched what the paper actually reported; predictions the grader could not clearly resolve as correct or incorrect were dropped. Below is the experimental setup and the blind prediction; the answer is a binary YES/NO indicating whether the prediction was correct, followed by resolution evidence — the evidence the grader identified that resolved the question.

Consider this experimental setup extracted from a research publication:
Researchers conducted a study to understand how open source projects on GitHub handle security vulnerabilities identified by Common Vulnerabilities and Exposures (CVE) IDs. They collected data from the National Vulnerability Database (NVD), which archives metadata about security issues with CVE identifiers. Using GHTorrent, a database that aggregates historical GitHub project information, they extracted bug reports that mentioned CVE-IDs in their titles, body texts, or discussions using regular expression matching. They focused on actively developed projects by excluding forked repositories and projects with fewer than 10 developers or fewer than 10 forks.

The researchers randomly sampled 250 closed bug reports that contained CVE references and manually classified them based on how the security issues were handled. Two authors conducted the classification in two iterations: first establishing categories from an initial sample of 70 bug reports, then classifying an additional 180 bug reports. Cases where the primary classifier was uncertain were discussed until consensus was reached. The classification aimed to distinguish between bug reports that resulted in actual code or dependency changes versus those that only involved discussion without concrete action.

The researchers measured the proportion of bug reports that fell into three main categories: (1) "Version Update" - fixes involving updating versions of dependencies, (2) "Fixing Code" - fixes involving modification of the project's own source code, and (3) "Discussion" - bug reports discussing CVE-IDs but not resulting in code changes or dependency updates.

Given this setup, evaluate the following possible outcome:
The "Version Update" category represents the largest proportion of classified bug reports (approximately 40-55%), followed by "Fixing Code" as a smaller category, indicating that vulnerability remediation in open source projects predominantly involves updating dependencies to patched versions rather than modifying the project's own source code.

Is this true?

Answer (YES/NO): NO